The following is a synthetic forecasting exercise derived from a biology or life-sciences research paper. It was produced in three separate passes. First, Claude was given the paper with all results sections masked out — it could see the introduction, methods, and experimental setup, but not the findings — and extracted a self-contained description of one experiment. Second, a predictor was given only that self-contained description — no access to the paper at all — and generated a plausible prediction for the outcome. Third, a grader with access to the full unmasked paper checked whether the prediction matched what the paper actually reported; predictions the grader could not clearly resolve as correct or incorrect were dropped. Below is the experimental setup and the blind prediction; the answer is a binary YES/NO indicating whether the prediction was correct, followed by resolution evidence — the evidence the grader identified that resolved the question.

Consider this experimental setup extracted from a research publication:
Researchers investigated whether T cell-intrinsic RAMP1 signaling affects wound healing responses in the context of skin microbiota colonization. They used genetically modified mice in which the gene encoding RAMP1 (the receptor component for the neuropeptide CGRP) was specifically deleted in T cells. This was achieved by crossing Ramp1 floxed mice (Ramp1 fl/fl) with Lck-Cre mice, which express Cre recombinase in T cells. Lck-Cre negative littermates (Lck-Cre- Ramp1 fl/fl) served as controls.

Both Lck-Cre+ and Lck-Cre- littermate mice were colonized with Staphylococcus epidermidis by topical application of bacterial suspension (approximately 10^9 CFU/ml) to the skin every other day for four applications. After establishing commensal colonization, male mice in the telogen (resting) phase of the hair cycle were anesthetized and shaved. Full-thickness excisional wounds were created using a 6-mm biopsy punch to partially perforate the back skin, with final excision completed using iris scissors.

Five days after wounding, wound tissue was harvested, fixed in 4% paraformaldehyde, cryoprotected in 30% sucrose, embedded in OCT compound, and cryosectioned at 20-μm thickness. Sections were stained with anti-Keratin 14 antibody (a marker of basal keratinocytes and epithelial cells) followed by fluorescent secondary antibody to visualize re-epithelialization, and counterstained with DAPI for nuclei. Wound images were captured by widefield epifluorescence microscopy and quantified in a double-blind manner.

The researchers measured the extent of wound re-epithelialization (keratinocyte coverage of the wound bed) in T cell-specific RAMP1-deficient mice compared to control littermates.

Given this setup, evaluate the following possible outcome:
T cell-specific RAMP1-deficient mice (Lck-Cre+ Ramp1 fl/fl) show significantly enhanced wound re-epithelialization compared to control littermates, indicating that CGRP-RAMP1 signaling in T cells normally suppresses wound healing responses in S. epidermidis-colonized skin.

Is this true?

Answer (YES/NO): YES